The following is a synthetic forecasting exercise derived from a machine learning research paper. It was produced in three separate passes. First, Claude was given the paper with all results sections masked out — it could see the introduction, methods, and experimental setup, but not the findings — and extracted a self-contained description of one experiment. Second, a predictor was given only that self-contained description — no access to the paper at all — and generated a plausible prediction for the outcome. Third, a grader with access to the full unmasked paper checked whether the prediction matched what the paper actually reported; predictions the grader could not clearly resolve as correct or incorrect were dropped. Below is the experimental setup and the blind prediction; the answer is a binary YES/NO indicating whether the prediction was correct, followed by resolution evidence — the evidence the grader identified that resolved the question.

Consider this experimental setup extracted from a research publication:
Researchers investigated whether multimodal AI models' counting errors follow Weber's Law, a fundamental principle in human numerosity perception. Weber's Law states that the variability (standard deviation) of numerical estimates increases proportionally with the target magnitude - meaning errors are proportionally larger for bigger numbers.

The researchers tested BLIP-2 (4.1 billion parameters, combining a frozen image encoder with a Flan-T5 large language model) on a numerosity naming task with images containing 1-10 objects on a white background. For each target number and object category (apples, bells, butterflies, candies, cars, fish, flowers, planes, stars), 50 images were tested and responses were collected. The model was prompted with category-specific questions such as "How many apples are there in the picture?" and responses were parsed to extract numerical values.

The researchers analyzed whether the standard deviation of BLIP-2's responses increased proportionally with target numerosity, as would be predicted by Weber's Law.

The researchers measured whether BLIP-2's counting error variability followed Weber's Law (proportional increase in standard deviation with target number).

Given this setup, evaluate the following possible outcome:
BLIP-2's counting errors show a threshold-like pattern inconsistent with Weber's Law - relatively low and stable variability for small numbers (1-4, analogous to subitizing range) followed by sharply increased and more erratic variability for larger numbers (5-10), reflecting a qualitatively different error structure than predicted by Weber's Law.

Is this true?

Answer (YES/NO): NO